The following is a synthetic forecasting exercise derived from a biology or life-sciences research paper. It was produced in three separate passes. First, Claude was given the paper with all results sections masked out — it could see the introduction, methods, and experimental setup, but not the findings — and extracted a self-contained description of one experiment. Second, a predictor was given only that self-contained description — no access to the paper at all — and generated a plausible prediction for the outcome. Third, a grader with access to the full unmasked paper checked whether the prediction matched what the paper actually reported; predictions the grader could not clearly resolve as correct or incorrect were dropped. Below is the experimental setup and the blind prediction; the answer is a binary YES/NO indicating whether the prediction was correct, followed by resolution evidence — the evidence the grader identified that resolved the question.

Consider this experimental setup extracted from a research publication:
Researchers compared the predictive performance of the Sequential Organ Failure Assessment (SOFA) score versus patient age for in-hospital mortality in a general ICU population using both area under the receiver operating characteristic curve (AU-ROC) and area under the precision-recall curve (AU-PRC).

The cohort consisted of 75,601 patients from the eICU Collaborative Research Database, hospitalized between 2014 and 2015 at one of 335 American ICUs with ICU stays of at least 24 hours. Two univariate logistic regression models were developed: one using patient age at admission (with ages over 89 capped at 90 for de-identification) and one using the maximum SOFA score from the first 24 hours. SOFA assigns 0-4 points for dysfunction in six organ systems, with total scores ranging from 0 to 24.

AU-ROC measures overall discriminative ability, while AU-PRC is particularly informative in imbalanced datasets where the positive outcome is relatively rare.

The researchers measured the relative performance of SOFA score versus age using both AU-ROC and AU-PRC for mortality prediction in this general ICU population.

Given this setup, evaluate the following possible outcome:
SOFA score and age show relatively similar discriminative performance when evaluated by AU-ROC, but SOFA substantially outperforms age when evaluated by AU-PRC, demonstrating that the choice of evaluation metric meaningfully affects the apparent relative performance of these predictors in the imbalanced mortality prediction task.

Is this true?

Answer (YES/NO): NO